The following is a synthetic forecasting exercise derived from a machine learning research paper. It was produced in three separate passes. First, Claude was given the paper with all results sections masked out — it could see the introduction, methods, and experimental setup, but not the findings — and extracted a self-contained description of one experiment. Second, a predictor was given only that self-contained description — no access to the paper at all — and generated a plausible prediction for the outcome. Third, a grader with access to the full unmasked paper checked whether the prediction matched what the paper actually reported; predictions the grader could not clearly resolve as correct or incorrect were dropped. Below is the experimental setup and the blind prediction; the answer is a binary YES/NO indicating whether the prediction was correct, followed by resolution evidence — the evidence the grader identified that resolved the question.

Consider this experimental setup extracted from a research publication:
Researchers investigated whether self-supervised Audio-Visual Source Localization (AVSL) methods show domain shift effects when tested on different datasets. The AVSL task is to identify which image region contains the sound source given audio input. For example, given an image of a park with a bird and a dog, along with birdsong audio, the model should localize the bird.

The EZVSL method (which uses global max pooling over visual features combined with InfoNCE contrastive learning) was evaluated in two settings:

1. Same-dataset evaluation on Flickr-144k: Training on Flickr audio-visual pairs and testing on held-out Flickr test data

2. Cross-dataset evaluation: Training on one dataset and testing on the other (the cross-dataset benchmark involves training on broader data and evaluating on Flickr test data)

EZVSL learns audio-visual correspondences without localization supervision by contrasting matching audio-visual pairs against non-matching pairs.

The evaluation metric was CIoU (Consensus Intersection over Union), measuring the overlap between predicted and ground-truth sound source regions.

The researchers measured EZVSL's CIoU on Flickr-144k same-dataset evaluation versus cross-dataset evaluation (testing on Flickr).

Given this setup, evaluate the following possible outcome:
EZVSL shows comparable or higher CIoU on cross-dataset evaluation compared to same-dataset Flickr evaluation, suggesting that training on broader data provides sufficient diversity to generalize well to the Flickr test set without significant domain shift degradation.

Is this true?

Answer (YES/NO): YES